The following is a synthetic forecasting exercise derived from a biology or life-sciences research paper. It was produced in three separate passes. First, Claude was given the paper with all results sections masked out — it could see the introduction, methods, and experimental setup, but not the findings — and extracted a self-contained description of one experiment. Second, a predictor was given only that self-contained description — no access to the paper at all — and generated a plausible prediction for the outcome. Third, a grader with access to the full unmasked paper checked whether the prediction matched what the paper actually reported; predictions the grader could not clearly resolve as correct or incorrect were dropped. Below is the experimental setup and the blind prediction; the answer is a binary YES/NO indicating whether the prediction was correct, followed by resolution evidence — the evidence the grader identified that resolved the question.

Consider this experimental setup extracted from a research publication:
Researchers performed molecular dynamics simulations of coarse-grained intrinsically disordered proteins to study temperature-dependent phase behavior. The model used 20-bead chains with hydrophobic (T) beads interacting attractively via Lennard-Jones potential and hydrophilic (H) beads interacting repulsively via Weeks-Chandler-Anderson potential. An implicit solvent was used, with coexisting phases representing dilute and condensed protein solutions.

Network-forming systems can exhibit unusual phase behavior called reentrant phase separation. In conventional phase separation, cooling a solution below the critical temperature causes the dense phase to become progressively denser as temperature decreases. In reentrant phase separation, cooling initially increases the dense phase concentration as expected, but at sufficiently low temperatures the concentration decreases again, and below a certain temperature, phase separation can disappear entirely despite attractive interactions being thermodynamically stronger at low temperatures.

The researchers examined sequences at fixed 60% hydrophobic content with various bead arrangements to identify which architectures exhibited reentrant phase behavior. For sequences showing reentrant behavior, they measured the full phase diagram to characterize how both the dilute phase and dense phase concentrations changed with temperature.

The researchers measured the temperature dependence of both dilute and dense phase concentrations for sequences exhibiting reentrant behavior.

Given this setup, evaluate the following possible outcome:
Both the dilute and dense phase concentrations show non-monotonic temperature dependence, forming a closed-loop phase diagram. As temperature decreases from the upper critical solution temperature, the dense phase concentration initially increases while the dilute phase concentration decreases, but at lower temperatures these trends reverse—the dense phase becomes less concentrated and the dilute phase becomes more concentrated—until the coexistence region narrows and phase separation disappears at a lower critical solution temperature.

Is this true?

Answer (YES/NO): NO